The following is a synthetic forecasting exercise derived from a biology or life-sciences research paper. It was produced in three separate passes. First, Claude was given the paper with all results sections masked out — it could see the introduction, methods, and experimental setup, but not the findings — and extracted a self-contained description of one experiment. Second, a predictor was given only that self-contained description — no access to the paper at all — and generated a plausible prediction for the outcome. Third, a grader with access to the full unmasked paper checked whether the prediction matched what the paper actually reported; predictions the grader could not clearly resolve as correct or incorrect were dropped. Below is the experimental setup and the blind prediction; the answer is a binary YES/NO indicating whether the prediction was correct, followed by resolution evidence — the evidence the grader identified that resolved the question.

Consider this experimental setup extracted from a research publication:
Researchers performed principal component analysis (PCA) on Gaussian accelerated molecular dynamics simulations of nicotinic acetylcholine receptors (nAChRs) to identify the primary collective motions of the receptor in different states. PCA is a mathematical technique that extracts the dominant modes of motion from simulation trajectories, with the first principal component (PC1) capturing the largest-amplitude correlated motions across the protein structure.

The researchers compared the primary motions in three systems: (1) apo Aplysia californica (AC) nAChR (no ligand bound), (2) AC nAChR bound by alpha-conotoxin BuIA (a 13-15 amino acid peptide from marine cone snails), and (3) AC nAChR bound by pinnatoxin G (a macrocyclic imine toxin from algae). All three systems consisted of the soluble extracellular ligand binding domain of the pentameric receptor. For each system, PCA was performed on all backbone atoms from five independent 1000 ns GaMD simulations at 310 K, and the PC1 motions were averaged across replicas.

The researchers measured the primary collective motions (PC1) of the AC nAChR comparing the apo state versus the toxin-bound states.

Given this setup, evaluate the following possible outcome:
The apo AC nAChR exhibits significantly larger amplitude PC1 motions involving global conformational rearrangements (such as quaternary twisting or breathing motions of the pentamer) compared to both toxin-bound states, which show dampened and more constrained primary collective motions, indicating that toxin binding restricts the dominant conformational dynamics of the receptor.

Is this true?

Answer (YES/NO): NO